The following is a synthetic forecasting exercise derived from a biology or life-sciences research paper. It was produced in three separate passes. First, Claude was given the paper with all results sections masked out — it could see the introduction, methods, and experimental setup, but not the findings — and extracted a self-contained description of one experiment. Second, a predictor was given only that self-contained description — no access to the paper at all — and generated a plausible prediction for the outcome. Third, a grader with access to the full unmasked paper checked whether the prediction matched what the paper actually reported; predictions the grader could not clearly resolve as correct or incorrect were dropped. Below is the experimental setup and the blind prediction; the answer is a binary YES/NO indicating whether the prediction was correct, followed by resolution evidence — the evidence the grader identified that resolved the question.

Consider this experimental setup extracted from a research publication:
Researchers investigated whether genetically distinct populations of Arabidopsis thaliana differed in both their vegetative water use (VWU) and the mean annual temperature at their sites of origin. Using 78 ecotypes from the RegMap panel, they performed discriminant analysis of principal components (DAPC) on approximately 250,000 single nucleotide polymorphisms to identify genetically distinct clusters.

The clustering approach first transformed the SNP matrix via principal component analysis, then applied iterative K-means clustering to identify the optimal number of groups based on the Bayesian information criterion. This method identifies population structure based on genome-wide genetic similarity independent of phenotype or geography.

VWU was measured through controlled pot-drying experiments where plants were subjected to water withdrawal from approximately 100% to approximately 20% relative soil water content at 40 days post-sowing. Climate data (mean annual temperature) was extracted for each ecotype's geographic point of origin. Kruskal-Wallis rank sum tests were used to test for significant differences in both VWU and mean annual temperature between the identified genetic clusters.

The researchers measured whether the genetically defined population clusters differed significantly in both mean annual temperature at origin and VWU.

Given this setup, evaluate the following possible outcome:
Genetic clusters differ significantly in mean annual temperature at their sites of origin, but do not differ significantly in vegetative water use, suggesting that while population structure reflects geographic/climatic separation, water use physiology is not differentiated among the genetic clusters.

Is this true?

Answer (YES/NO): NO